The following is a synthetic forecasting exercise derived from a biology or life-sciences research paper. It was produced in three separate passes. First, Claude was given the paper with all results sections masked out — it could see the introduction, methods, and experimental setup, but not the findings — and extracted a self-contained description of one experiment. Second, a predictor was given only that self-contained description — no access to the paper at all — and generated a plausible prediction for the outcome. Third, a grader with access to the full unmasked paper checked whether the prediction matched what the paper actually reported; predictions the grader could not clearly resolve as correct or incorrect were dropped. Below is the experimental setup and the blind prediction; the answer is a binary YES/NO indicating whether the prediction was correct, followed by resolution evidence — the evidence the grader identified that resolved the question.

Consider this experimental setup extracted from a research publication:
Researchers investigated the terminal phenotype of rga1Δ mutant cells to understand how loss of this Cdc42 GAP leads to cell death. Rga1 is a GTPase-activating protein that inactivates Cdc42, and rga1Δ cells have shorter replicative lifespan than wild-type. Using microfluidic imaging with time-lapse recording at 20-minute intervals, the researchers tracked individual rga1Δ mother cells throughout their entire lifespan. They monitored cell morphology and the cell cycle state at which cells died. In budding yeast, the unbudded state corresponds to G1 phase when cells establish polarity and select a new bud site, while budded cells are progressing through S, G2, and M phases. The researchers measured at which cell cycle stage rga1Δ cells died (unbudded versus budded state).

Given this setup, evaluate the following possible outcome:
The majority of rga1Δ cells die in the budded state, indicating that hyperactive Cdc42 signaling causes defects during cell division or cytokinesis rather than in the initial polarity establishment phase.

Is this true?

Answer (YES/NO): NO